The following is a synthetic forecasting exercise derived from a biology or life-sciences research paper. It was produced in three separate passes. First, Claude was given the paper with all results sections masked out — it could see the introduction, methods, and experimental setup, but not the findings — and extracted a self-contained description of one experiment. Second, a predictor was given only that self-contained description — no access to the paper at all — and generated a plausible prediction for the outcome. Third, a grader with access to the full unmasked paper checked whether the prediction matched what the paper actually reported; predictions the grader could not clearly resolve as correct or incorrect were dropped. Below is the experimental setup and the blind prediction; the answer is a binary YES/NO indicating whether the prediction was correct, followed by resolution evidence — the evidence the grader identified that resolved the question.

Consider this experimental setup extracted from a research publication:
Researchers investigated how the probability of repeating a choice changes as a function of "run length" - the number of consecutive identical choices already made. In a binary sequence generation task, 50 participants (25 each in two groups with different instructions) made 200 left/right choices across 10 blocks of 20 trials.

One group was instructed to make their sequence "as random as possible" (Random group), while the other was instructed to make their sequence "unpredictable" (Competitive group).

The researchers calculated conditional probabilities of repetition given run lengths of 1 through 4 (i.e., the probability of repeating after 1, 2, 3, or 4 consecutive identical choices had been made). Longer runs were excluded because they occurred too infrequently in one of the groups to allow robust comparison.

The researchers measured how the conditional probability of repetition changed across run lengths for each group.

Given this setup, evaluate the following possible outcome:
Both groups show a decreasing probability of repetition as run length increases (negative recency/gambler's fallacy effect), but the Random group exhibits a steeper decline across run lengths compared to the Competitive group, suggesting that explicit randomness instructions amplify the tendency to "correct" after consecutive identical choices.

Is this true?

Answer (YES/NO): NO